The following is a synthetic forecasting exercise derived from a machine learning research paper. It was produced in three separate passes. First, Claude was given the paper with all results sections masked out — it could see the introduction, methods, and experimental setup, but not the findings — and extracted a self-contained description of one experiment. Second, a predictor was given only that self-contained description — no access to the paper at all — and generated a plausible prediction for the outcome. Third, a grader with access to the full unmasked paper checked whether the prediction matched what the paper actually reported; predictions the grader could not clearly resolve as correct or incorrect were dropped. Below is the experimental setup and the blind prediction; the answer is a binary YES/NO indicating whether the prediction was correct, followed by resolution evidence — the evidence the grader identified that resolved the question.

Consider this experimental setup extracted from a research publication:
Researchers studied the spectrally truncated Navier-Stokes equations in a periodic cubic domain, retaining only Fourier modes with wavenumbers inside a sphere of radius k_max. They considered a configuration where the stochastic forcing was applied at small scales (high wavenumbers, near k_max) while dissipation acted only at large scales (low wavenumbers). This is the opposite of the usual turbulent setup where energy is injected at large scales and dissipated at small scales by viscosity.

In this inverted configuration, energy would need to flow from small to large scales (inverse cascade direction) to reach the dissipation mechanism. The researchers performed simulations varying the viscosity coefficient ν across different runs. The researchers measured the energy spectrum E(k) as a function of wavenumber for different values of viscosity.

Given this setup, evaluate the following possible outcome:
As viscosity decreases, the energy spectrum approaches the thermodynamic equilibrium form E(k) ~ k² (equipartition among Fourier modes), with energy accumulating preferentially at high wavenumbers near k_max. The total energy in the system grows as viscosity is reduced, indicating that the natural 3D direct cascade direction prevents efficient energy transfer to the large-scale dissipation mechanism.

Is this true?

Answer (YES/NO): NO